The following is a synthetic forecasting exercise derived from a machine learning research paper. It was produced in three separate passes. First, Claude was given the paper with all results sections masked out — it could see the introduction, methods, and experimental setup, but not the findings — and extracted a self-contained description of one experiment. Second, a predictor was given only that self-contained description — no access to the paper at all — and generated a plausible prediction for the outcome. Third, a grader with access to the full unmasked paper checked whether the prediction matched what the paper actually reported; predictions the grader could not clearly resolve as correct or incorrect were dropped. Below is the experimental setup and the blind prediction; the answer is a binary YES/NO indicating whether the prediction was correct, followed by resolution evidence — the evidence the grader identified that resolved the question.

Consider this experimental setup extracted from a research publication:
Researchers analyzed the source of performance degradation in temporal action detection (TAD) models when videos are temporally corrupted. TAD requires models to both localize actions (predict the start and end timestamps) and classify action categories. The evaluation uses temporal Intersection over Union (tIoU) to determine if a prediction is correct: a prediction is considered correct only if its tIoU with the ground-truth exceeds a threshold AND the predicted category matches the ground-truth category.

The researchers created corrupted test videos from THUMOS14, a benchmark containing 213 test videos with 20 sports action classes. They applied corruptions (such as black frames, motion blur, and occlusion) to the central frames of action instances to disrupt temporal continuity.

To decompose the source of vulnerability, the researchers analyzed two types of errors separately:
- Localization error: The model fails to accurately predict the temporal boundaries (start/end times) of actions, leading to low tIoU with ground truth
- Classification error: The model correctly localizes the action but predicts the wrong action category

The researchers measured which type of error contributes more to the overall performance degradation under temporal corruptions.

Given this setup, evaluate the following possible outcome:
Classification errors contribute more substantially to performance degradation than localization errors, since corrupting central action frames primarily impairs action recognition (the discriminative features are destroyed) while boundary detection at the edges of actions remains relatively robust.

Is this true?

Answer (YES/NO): NO